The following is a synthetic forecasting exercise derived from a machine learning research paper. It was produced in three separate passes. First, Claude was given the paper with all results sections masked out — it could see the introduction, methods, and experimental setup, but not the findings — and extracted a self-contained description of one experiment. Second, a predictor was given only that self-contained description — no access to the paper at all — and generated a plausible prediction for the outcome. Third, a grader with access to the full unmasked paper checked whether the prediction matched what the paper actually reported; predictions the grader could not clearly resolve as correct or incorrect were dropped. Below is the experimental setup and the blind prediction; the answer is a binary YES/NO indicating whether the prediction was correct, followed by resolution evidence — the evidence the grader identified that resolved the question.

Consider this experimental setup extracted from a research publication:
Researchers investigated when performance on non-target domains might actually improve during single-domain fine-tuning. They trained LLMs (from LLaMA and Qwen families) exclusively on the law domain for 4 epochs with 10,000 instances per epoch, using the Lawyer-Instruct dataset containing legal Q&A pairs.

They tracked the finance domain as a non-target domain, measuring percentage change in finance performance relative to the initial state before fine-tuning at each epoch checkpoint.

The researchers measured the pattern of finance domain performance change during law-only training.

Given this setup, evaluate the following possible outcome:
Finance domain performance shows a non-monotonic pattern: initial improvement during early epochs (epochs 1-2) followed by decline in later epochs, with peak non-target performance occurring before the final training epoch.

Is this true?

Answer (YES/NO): YES